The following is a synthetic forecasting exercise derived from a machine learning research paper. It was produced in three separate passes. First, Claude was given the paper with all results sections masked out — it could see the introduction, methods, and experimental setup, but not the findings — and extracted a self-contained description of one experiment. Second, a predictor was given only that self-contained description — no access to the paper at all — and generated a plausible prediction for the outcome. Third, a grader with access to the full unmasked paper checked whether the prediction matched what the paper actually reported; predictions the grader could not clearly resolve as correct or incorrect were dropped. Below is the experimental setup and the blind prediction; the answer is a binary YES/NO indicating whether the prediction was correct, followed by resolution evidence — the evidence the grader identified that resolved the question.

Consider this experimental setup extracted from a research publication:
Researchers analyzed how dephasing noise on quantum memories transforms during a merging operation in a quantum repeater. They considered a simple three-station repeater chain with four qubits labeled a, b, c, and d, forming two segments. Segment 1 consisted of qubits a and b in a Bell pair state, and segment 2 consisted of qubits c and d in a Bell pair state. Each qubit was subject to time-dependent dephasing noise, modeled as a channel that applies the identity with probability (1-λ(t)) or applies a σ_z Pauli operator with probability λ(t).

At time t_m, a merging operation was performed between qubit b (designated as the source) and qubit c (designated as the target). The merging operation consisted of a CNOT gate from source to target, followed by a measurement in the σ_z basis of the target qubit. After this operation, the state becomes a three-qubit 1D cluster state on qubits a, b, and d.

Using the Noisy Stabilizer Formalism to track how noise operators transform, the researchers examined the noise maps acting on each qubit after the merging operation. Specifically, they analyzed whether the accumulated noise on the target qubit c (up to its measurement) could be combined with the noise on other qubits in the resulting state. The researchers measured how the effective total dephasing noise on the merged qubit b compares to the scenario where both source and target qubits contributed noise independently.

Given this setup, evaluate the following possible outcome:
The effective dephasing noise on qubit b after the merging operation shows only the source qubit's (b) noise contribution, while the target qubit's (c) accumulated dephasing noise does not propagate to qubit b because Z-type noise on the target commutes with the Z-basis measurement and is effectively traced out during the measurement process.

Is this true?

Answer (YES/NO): NO